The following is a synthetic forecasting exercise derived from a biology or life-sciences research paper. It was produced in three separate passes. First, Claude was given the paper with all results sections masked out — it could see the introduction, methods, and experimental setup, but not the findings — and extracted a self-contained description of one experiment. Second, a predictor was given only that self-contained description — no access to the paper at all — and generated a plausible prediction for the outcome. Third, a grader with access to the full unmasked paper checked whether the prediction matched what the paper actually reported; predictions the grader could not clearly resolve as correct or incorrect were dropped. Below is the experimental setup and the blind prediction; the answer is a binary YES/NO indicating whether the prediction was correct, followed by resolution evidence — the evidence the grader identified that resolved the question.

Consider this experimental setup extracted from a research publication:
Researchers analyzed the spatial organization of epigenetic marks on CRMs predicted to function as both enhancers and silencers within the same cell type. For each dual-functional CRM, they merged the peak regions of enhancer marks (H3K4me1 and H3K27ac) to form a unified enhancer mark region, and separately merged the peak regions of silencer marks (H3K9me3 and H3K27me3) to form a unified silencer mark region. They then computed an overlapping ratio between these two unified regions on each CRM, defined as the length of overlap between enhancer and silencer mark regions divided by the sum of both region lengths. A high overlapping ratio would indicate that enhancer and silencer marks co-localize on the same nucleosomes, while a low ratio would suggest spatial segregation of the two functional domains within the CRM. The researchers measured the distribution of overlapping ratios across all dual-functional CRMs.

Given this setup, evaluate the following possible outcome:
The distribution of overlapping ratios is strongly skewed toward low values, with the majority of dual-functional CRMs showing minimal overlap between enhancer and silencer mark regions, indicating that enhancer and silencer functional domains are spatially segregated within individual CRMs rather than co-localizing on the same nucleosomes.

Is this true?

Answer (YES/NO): NO